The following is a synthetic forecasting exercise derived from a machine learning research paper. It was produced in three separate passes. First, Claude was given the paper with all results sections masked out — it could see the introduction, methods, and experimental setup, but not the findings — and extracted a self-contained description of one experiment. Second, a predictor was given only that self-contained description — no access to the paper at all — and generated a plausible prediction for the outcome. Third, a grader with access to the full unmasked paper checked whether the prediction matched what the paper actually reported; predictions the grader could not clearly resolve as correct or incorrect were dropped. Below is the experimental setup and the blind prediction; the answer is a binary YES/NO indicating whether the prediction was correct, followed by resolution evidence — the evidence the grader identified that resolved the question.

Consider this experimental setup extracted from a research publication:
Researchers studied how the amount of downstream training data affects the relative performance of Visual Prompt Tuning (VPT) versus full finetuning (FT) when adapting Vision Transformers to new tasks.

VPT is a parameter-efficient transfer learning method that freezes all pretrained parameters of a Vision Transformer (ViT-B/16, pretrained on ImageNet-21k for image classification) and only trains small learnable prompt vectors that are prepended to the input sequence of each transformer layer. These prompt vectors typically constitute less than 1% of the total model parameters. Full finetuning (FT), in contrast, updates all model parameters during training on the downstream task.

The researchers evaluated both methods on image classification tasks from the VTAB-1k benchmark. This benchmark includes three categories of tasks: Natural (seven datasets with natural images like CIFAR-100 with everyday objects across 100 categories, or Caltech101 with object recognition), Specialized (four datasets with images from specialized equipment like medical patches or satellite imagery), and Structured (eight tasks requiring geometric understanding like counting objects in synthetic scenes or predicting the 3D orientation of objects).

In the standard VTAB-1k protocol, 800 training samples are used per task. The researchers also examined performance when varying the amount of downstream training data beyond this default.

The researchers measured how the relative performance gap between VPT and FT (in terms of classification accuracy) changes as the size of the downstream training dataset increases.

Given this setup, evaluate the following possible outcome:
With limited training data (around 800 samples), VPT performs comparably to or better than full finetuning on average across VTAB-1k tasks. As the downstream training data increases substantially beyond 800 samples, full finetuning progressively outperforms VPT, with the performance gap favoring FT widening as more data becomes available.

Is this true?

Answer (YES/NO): YES